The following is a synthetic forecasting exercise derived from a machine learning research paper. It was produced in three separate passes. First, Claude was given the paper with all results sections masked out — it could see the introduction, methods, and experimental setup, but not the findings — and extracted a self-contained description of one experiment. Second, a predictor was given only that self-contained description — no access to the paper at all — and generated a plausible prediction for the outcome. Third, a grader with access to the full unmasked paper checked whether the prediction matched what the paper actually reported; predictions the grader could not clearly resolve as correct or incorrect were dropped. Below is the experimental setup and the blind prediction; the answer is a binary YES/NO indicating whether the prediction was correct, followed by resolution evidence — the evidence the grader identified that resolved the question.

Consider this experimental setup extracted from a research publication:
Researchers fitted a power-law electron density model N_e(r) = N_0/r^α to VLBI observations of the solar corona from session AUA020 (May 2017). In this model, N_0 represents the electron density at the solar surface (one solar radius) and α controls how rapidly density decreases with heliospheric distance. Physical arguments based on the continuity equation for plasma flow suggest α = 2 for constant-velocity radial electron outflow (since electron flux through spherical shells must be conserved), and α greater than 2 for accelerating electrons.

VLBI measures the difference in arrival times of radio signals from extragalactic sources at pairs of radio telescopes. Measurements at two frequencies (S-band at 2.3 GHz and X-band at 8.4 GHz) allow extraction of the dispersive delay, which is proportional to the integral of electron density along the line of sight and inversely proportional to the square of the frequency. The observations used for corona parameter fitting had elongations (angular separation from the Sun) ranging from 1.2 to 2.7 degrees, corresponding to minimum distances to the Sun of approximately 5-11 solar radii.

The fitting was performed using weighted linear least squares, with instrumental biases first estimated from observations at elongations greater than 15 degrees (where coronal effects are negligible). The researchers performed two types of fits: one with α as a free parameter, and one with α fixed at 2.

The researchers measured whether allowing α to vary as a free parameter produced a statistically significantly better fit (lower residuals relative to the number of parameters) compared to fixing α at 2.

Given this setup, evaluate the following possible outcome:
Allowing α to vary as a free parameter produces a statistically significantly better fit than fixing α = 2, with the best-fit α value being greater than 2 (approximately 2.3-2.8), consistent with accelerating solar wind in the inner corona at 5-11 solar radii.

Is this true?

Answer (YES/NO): NO